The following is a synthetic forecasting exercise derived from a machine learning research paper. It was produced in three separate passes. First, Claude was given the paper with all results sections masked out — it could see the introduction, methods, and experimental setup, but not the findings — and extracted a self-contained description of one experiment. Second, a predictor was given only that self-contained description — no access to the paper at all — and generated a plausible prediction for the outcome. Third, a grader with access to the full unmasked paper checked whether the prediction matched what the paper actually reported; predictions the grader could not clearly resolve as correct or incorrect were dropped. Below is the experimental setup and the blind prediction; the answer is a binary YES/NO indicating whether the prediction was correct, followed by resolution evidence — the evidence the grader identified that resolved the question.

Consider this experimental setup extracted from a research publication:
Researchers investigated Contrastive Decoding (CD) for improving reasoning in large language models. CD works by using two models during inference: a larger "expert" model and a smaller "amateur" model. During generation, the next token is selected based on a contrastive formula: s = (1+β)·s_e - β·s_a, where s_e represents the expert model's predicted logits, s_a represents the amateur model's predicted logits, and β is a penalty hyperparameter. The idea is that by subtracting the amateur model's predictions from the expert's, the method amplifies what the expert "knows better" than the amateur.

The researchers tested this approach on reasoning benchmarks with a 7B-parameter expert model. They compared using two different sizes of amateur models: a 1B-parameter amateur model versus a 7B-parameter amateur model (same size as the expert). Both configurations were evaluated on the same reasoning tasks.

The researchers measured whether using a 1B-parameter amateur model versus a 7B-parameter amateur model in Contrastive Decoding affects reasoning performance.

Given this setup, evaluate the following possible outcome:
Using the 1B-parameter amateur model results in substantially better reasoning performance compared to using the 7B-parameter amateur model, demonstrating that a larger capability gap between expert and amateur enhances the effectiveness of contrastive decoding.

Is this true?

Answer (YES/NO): YES